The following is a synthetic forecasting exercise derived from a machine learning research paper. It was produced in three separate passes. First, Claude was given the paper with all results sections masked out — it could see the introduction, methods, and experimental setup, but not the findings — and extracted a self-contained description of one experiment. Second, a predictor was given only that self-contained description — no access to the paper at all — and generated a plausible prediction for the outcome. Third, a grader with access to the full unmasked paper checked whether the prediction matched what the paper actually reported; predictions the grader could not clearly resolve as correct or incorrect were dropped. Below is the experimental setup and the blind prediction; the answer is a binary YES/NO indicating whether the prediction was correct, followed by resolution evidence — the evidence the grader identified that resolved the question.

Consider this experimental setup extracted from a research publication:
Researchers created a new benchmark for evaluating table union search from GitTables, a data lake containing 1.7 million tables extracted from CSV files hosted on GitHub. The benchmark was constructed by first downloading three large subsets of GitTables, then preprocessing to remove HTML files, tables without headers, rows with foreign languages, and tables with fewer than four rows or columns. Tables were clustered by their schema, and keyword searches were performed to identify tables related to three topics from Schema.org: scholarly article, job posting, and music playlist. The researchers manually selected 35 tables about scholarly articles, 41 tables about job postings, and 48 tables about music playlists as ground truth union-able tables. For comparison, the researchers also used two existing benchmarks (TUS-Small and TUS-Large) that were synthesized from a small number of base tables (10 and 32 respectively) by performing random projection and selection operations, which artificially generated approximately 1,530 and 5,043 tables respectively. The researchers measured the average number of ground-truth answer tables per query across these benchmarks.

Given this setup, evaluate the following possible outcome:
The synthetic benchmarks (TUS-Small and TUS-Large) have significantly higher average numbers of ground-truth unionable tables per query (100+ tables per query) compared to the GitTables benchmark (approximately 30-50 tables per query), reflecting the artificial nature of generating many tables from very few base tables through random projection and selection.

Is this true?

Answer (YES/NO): YES